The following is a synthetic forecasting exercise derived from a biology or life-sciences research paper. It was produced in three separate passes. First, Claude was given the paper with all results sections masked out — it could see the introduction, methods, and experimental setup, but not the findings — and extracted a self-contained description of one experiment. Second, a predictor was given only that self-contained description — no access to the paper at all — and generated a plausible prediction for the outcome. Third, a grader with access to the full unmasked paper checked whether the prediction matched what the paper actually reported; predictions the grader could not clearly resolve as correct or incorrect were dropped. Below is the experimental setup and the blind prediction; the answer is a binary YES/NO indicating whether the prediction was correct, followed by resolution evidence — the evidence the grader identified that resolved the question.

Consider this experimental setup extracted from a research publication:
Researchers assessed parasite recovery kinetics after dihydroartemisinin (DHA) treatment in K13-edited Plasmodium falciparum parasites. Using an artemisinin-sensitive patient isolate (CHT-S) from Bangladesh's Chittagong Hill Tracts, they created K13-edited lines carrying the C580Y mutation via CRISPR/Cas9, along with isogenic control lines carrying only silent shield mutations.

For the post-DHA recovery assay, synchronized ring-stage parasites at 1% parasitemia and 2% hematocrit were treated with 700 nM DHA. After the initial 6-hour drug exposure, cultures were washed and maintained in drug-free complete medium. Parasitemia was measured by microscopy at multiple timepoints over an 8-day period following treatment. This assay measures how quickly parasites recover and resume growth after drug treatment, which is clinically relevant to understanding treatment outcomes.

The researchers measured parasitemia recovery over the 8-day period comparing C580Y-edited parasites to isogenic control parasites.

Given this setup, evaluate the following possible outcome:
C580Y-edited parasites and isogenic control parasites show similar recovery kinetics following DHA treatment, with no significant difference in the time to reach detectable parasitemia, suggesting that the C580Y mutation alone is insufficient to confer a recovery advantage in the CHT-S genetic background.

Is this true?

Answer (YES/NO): YES